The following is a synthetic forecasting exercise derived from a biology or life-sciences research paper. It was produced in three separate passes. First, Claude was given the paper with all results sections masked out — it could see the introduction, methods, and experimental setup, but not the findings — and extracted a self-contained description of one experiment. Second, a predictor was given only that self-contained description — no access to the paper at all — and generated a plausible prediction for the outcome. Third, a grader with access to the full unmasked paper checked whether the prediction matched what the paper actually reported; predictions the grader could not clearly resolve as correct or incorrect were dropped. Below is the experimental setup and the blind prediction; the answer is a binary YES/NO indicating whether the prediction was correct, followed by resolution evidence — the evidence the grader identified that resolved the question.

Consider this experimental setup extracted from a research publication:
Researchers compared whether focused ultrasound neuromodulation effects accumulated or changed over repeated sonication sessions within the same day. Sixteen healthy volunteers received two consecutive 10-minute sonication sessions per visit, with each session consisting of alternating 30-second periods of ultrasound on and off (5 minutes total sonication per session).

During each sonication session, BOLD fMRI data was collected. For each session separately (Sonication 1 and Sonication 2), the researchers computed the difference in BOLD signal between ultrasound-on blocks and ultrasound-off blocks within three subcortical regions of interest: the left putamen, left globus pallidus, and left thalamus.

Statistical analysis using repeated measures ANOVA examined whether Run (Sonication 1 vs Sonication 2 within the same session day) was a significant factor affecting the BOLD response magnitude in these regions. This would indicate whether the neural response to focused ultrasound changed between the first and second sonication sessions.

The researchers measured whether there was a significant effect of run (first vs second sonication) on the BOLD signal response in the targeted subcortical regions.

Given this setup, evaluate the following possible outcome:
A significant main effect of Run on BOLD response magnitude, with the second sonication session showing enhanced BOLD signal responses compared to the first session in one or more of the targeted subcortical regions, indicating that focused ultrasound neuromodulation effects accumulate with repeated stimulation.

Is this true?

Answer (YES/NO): NO